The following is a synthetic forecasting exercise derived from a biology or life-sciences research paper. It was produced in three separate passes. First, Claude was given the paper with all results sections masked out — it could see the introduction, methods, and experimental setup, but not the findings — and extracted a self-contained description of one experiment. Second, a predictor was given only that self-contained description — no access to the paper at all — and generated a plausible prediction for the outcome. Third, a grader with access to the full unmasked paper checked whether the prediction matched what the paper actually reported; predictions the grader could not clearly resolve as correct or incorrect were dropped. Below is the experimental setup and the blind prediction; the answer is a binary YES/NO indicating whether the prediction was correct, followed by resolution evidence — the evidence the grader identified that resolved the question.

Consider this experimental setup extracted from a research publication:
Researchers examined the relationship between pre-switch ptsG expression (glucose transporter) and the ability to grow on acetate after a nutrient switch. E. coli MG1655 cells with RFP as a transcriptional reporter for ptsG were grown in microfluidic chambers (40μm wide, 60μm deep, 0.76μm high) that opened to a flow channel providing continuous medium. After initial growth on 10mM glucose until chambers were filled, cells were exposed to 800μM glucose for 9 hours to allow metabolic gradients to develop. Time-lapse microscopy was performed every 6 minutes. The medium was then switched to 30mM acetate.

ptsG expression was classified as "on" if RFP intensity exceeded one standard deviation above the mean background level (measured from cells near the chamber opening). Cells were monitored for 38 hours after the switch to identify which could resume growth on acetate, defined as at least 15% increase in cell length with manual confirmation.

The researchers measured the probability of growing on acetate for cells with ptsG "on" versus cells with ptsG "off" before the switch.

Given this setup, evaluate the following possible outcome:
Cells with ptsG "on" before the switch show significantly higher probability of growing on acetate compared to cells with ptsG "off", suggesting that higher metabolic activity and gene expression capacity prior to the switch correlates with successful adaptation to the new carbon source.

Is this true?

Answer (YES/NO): NO